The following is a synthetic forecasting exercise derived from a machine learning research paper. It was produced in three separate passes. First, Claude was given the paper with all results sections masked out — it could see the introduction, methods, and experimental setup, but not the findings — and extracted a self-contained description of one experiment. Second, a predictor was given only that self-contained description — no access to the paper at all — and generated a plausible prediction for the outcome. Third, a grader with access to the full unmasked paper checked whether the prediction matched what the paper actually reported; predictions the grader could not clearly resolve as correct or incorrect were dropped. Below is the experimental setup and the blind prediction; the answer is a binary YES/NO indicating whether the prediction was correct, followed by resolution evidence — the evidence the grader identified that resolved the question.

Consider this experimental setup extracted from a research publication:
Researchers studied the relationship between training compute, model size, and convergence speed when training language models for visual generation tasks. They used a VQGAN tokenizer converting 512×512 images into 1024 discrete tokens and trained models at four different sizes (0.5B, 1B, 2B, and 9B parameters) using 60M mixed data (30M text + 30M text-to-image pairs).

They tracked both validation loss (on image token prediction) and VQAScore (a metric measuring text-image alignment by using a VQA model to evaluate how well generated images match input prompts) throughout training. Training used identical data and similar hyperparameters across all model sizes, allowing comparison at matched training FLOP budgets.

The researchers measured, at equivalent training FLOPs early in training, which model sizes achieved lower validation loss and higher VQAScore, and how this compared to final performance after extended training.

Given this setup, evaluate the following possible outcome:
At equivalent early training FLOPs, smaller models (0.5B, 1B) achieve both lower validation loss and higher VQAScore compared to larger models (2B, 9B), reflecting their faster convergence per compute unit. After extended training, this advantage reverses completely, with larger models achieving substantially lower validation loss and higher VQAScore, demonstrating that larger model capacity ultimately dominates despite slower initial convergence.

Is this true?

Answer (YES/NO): YES